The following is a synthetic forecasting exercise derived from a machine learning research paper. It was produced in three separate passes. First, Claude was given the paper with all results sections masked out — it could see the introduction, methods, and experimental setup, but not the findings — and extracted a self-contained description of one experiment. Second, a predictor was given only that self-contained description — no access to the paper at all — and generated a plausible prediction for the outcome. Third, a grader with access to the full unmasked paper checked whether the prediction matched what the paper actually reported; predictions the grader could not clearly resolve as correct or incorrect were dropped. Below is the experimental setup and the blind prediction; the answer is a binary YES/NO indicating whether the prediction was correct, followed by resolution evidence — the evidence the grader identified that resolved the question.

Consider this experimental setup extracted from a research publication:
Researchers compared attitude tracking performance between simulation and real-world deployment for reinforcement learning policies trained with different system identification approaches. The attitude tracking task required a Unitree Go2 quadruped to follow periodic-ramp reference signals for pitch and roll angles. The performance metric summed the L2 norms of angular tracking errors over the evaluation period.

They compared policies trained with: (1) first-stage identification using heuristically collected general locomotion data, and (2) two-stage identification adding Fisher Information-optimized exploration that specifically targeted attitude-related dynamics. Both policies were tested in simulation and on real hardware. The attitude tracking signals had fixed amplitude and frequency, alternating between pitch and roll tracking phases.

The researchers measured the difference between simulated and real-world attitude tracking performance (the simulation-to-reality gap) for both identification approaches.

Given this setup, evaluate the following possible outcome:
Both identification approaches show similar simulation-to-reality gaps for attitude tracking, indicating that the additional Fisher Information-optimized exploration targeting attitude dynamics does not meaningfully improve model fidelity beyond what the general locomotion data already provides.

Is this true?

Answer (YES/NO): NO